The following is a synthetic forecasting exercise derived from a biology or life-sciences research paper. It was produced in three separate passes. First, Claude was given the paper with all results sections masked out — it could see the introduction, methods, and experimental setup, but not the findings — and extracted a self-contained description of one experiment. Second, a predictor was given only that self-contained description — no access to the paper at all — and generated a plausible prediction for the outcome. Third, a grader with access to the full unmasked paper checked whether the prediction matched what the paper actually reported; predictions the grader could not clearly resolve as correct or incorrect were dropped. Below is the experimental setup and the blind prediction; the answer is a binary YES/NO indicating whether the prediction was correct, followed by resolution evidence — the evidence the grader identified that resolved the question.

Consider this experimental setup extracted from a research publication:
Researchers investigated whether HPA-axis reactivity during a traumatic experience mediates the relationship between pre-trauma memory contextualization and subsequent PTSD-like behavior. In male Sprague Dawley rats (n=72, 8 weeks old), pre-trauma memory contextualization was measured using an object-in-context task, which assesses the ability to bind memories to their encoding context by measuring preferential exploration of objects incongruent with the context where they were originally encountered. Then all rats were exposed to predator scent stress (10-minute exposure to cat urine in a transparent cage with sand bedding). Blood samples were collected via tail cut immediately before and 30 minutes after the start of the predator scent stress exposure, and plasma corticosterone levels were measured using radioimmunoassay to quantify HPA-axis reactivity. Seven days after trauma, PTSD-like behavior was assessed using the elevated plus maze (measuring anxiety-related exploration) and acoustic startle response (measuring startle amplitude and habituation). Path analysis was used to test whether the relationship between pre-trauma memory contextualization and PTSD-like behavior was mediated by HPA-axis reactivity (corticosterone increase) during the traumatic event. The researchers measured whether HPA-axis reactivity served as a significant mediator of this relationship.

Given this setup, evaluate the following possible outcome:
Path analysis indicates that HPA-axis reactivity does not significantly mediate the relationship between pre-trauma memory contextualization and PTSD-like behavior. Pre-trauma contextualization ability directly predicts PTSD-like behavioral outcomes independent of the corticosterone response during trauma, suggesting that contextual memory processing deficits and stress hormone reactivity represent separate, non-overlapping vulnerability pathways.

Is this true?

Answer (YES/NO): YES